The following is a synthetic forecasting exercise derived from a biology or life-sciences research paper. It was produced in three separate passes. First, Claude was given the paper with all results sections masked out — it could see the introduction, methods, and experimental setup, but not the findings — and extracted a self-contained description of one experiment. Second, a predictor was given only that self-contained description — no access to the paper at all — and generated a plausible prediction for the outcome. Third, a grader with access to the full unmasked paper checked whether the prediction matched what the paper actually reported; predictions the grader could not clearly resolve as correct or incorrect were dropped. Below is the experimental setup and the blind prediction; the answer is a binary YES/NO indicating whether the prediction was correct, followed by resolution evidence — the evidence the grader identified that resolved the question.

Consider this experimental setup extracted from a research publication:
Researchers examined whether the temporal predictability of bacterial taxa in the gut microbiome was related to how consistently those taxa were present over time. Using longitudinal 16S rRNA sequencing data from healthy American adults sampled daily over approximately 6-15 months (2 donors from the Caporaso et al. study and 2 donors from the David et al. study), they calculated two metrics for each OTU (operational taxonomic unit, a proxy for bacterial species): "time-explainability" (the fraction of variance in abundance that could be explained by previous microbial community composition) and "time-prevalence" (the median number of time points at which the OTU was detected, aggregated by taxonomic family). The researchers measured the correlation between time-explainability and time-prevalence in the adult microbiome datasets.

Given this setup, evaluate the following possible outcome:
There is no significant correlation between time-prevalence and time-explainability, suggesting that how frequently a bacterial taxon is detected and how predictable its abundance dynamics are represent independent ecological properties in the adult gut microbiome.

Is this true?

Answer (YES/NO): NO